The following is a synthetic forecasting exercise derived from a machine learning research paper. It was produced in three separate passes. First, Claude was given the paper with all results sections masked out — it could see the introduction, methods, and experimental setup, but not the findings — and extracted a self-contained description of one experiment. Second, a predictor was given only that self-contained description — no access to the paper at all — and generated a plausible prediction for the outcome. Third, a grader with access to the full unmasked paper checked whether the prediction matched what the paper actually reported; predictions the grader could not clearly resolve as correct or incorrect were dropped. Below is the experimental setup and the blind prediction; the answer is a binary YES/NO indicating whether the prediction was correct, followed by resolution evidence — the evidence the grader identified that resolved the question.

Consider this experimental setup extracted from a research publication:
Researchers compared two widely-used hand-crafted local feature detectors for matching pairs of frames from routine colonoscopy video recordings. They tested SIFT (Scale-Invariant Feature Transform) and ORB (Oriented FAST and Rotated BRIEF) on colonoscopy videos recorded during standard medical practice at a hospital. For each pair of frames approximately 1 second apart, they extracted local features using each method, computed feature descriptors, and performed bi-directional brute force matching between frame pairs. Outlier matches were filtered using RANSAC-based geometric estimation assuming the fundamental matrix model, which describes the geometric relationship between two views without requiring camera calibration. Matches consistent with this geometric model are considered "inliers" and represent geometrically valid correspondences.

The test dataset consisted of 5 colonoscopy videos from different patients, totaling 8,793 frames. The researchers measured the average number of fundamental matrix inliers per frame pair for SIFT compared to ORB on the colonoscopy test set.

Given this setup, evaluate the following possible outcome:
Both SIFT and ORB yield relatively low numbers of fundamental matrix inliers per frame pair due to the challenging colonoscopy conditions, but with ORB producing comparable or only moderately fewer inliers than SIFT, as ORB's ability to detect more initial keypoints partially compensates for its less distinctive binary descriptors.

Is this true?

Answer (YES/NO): NO